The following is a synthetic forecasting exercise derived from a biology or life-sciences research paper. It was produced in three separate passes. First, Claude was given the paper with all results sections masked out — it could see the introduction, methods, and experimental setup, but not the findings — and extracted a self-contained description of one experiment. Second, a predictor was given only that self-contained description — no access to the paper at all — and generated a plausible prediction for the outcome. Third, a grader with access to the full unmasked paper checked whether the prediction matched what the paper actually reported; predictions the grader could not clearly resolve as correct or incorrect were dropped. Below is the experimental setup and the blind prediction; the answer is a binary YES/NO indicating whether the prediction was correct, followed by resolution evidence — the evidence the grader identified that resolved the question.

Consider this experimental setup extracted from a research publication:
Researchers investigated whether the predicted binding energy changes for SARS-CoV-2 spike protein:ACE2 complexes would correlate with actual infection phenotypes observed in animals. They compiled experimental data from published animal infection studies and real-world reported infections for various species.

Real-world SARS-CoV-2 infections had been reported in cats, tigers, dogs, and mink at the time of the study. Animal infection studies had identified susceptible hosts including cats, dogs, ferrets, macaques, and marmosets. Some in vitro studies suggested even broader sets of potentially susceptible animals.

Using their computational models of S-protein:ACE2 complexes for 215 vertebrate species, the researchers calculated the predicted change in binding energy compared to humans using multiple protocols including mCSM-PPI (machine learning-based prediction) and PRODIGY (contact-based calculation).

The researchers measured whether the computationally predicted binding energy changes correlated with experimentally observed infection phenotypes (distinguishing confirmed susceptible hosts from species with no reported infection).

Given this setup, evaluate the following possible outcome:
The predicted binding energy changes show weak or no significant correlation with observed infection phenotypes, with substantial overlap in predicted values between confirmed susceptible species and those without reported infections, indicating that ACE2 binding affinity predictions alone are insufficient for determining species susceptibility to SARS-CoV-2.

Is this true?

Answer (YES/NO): NO